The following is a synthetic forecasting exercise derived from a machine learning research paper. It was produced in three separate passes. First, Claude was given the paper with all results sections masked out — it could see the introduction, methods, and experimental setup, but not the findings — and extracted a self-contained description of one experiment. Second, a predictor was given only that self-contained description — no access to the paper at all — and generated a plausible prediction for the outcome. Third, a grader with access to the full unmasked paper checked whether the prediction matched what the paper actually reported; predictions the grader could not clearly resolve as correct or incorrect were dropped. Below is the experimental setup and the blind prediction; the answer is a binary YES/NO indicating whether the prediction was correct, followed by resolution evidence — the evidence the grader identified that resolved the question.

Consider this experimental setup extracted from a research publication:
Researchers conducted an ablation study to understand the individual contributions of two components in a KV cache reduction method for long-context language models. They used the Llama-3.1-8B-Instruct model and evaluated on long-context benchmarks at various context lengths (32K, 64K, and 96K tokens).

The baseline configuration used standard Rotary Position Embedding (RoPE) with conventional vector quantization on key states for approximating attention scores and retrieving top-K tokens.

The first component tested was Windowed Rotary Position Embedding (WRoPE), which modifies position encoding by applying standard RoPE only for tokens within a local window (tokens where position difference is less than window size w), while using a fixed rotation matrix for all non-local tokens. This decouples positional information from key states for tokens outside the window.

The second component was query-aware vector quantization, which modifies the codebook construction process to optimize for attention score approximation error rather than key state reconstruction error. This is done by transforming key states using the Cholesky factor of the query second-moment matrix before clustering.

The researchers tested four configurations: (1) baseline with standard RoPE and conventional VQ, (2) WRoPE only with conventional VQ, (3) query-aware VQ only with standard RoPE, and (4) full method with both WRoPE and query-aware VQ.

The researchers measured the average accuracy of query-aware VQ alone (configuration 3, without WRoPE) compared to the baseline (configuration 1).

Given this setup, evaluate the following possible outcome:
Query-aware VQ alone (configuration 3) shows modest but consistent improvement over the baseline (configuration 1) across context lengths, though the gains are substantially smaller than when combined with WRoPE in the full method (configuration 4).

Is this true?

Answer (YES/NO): NO